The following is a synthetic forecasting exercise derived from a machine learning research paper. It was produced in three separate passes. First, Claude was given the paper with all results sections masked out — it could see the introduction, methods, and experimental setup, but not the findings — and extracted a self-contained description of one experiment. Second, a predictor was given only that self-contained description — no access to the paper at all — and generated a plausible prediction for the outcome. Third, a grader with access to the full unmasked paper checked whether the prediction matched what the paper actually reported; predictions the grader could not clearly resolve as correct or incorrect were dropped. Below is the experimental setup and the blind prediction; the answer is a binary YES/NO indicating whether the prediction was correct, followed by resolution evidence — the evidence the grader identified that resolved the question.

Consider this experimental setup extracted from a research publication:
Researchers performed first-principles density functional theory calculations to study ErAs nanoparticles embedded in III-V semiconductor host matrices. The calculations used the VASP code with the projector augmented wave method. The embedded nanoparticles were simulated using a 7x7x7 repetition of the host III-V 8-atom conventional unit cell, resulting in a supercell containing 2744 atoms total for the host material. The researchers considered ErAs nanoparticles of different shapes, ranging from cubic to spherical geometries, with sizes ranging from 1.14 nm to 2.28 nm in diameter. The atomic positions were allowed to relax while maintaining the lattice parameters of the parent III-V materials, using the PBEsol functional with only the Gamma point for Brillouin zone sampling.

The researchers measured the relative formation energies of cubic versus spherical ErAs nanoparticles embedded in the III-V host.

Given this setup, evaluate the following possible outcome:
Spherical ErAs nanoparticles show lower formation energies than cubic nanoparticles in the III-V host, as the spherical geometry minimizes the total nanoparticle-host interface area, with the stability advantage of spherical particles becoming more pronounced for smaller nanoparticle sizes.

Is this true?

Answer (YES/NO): NO